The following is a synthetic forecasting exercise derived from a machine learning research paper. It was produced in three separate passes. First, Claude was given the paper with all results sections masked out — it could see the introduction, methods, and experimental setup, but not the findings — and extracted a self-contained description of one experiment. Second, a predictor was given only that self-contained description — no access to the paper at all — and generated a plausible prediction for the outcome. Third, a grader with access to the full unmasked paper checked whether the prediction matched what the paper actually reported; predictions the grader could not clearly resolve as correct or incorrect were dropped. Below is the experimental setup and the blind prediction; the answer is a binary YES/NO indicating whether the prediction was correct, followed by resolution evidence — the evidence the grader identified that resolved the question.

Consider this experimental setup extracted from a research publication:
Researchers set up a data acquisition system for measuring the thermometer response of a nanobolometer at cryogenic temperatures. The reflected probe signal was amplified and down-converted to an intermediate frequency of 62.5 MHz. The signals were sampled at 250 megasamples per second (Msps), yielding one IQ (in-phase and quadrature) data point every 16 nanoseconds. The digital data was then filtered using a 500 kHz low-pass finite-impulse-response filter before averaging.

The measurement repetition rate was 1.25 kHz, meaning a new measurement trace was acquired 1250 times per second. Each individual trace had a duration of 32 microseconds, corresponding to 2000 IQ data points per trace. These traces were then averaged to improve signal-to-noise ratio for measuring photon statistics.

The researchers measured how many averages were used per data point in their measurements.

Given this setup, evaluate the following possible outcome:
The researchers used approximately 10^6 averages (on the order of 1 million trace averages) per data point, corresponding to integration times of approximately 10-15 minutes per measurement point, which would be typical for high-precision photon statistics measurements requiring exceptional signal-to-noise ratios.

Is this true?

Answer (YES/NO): NO